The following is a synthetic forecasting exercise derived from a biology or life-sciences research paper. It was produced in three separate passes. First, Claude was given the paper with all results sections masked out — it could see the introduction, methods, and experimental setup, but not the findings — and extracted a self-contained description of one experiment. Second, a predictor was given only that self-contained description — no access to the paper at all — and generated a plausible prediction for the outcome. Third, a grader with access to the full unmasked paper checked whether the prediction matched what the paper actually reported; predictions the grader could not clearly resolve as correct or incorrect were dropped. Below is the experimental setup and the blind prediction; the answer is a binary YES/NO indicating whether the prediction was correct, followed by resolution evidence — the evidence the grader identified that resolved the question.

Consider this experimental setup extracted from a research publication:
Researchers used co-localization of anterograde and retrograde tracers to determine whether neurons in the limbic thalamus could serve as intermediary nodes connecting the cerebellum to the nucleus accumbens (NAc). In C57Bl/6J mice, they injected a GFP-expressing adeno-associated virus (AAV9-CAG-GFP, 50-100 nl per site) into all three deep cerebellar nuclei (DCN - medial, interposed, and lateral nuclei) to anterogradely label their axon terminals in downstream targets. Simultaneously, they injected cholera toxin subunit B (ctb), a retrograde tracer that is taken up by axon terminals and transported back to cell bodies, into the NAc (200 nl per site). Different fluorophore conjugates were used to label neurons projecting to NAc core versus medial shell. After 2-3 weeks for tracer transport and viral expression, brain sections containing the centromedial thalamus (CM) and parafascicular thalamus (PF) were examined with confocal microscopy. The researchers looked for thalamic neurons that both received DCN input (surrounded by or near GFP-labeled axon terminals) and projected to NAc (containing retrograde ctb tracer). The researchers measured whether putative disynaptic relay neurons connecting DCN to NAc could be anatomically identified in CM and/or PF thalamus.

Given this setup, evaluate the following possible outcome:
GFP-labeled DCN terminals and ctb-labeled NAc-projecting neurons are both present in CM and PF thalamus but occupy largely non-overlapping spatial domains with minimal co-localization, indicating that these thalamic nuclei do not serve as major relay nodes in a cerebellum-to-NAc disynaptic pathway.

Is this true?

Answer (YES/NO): NO